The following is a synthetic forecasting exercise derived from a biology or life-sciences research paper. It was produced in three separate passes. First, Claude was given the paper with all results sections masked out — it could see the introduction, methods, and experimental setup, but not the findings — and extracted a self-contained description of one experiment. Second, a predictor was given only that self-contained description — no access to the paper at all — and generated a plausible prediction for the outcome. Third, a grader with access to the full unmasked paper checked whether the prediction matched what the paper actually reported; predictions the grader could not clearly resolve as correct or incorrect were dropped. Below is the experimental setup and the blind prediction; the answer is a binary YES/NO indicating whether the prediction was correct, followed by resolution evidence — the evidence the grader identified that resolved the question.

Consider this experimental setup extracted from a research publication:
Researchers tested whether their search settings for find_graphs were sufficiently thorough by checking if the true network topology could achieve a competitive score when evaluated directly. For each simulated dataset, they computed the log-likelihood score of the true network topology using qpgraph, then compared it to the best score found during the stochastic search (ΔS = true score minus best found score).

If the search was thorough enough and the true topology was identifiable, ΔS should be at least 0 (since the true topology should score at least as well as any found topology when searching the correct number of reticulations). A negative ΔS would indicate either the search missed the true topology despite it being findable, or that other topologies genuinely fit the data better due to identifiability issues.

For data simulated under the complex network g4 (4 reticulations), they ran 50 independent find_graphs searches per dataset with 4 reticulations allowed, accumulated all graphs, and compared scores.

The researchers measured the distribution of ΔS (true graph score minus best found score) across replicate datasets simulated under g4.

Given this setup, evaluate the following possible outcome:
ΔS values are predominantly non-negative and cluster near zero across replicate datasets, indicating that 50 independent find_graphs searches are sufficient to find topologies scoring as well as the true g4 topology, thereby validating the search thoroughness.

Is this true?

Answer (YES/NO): NO